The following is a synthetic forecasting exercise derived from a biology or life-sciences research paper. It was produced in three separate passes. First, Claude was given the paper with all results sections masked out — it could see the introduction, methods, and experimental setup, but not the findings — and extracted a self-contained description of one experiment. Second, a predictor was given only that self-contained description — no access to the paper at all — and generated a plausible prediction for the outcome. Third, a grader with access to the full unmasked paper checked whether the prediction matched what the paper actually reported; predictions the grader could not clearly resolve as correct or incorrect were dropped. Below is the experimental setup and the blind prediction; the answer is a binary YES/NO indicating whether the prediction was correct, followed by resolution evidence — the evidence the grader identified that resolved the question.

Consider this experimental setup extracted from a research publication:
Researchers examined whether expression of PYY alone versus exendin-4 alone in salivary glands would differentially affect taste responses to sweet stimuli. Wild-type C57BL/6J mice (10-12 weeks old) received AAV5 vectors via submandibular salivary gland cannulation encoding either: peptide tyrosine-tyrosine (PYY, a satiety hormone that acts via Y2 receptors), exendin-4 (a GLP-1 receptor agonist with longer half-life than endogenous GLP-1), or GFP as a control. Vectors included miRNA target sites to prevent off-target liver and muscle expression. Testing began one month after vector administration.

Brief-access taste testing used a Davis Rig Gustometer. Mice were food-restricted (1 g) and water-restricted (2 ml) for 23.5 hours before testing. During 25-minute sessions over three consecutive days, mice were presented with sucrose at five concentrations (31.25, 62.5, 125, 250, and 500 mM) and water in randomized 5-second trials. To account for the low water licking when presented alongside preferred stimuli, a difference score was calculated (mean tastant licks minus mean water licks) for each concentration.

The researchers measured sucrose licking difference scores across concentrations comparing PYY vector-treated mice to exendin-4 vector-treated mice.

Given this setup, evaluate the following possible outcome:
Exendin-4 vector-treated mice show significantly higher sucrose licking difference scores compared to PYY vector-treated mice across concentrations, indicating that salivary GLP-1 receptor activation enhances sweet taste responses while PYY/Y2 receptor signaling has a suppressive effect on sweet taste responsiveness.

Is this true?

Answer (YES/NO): NO